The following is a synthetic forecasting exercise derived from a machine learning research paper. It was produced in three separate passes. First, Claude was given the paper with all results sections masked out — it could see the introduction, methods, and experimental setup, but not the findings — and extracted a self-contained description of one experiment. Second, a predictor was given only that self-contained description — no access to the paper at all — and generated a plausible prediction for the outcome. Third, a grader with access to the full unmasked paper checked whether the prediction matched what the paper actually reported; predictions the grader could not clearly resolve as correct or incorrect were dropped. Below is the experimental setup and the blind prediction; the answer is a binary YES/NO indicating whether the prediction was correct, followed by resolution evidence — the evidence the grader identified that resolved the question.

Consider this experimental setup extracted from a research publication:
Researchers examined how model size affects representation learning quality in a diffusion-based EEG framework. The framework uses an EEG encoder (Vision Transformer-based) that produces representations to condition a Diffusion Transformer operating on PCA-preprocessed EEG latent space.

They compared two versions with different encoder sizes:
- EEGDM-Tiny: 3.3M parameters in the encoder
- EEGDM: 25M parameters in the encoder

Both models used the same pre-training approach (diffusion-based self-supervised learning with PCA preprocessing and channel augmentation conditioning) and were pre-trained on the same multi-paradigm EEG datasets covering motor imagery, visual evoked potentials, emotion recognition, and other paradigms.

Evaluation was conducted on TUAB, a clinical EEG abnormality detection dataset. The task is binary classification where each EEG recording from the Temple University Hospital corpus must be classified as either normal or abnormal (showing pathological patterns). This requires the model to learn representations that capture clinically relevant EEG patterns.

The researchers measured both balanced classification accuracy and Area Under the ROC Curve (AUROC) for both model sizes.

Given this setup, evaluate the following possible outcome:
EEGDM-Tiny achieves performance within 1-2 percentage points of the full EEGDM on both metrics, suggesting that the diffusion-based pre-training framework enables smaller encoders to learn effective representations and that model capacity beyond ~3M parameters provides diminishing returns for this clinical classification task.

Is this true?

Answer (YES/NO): YES